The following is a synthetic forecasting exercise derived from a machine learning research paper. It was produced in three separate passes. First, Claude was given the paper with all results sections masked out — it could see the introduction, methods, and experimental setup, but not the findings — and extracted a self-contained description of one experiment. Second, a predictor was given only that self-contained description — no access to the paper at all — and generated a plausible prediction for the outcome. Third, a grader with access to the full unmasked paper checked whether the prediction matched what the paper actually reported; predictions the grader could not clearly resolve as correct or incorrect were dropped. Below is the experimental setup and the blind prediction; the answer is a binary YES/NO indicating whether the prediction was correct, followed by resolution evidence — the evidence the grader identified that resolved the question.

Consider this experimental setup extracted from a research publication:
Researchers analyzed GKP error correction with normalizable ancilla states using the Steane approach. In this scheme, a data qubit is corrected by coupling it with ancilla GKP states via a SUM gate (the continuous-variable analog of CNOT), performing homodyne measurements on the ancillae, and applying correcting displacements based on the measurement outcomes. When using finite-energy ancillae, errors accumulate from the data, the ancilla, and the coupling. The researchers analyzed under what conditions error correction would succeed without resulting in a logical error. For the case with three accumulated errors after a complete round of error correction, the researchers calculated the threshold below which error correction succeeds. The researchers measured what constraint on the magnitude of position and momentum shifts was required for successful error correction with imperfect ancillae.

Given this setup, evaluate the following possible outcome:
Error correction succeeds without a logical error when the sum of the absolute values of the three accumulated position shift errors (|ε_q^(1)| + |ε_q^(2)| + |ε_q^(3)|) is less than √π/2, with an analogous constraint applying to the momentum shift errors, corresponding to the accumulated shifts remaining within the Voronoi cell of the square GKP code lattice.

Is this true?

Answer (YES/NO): NO